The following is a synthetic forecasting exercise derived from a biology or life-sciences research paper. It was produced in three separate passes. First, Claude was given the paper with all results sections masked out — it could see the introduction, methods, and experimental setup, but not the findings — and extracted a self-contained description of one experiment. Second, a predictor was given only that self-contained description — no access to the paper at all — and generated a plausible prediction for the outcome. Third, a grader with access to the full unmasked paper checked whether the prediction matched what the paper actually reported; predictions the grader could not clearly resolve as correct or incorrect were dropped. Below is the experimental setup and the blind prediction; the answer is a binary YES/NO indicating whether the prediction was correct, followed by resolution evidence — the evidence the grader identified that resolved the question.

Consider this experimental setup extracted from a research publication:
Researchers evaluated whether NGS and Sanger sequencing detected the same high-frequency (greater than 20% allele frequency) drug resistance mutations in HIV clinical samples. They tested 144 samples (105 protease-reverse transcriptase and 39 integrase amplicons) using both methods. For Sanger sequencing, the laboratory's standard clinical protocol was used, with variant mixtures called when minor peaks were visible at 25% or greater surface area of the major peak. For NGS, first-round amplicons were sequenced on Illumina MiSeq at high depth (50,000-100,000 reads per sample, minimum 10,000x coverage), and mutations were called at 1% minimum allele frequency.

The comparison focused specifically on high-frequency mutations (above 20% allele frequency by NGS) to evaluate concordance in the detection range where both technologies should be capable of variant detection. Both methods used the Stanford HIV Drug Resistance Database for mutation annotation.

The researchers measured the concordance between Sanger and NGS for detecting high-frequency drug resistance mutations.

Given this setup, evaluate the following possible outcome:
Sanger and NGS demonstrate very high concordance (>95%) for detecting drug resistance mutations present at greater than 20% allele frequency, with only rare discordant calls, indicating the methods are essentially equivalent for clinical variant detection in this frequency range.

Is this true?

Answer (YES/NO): YES